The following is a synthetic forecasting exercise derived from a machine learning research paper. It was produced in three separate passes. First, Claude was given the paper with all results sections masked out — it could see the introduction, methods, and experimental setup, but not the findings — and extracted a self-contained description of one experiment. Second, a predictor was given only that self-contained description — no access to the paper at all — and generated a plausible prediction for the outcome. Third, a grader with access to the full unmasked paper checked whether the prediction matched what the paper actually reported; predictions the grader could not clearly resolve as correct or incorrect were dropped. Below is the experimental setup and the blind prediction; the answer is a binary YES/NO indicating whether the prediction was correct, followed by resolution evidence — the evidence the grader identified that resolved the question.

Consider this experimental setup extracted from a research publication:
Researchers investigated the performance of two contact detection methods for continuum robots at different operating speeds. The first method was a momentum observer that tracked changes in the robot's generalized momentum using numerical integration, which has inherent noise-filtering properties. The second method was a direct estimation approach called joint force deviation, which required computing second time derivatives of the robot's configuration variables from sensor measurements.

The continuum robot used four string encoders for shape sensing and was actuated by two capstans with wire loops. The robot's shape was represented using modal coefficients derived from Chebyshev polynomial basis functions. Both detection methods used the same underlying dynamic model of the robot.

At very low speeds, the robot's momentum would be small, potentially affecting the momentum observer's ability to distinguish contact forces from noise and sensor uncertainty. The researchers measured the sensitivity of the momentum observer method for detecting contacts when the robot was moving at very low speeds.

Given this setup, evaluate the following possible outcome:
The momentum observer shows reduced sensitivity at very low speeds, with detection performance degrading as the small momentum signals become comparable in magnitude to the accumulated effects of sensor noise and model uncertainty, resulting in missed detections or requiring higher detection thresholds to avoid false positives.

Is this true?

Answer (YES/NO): YES